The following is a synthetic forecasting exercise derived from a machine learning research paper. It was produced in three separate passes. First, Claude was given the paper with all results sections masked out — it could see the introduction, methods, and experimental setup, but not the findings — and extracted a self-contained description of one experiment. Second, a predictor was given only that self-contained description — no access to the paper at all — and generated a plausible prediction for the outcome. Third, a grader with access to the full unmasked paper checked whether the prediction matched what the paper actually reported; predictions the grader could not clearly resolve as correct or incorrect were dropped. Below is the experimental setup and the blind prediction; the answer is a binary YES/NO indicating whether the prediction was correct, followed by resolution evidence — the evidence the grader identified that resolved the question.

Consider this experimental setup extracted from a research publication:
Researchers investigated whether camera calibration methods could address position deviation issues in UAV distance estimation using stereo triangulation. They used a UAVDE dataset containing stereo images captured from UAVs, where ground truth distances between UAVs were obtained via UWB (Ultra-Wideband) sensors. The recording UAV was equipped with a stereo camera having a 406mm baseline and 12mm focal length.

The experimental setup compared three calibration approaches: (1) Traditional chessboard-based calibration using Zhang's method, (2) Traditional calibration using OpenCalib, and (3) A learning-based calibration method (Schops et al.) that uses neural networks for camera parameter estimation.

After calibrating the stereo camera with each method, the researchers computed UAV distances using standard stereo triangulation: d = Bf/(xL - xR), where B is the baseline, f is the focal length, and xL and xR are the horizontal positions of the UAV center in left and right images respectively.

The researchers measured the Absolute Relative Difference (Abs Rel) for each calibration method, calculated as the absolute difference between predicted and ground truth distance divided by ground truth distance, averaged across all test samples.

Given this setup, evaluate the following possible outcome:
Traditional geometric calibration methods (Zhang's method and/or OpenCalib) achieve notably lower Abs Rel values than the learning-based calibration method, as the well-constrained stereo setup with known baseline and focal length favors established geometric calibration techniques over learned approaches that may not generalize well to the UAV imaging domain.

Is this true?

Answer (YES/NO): NO